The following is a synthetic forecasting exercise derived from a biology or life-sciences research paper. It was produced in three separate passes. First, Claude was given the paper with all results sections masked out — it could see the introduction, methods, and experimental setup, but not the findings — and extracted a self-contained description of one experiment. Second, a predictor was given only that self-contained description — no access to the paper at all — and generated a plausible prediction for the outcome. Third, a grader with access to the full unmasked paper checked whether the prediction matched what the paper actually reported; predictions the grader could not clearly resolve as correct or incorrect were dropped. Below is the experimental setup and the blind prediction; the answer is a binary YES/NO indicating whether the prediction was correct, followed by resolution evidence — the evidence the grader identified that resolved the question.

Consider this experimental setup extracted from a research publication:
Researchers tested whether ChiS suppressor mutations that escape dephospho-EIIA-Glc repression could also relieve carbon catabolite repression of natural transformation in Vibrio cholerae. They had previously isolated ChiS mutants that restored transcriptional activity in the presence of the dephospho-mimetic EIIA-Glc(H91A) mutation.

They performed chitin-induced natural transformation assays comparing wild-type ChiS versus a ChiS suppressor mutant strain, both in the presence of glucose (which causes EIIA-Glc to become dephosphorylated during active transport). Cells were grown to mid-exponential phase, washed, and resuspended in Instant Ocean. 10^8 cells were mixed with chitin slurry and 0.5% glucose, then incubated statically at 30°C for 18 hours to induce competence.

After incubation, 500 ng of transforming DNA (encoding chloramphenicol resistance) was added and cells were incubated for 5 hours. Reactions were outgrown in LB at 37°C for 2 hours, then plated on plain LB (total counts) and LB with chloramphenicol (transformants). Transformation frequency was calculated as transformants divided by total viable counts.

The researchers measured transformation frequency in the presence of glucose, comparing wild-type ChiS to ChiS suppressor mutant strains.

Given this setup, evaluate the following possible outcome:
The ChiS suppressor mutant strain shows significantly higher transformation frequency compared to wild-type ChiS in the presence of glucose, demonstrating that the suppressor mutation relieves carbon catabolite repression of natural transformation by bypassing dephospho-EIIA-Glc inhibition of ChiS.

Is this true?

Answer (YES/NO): NO